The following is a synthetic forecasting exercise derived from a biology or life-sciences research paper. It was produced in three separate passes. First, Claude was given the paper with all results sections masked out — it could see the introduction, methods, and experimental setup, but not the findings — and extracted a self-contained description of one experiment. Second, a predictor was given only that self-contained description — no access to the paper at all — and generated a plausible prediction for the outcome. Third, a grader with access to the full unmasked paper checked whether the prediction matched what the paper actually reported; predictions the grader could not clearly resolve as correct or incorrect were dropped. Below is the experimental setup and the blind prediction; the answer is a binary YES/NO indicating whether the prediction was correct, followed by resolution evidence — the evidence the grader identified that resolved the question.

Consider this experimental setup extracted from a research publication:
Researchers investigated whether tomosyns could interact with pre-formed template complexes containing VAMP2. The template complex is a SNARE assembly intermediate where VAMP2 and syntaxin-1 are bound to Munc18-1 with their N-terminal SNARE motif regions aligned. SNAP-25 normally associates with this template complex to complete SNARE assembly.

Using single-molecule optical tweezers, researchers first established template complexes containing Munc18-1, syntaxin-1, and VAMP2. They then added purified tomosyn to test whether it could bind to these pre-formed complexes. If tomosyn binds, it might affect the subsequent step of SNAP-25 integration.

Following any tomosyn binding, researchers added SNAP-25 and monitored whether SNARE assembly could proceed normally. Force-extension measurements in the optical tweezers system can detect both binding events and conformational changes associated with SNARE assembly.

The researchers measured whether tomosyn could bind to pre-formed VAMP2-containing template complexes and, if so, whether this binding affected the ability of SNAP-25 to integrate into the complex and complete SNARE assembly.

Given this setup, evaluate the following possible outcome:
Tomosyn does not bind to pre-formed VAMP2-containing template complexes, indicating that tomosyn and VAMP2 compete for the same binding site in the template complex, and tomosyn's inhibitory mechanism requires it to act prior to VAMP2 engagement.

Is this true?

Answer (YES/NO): NO